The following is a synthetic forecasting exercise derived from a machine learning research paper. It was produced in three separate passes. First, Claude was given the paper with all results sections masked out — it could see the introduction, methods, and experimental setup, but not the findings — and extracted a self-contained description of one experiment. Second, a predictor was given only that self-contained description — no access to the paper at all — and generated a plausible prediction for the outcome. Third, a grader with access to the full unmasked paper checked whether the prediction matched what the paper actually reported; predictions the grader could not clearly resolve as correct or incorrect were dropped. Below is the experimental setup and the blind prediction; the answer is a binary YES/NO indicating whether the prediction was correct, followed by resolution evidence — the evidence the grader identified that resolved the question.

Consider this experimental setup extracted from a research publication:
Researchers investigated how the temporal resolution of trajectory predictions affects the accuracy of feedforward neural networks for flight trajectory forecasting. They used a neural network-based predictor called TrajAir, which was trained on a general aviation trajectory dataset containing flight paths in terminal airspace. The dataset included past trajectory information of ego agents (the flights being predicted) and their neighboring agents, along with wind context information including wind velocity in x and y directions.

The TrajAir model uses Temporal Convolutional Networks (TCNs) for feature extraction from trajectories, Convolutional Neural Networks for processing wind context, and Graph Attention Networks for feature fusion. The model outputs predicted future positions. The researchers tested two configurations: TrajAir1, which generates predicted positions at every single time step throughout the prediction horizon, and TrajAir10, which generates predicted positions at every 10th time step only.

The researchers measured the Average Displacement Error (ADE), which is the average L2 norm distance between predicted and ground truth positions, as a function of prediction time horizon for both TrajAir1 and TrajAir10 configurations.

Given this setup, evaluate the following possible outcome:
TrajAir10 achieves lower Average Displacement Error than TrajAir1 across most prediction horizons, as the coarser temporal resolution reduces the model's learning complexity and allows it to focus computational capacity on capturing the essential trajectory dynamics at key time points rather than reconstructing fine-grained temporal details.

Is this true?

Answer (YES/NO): NO